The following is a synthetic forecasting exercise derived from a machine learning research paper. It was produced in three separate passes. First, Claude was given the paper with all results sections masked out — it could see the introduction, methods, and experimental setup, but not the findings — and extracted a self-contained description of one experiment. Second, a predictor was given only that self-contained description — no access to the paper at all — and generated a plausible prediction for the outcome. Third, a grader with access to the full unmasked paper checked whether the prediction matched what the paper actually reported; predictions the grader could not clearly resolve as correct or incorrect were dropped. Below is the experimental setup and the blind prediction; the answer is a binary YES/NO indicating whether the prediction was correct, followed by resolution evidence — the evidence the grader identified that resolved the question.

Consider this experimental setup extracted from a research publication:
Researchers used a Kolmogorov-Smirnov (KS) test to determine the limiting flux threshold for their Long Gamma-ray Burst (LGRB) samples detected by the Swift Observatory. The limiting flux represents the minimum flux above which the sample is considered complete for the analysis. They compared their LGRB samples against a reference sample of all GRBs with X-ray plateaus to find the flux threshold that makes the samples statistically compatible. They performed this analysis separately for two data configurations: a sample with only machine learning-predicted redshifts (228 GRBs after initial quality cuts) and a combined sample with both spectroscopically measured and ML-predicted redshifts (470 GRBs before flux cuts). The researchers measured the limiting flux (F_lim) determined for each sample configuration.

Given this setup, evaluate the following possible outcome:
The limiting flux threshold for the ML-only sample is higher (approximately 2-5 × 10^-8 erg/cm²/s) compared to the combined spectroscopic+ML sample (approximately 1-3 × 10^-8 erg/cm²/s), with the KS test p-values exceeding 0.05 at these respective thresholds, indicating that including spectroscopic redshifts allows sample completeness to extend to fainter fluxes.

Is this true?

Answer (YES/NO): NO